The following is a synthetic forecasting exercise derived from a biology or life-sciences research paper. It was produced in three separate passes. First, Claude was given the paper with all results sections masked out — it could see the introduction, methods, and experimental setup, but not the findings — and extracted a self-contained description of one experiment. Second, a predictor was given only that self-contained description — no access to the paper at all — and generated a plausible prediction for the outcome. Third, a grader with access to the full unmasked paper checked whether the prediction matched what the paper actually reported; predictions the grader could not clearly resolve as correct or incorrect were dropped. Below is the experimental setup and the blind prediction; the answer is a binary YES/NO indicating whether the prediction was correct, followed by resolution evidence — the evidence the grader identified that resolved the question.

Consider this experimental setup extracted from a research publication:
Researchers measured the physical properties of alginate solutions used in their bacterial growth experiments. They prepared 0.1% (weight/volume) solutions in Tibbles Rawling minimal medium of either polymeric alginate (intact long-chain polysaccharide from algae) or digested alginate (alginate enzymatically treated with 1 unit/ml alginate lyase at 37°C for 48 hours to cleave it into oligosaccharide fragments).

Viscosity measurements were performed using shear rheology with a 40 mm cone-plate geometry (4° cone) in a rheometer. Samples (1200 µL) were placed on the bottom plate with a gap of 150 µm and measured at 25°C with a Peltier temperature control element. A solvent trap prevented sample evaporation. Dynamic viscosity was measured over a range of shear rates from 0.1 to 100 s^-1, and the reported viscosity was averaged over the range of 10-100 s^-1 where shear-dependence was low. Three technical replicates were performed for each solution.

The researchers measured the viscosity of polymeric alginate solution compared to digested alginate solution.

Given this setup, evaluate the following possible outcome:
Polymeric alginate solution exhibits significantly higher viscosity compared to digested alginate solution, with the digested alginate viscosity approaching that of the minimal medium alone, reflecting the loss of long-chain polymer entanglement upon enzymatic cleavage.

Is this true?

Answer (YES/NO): NO